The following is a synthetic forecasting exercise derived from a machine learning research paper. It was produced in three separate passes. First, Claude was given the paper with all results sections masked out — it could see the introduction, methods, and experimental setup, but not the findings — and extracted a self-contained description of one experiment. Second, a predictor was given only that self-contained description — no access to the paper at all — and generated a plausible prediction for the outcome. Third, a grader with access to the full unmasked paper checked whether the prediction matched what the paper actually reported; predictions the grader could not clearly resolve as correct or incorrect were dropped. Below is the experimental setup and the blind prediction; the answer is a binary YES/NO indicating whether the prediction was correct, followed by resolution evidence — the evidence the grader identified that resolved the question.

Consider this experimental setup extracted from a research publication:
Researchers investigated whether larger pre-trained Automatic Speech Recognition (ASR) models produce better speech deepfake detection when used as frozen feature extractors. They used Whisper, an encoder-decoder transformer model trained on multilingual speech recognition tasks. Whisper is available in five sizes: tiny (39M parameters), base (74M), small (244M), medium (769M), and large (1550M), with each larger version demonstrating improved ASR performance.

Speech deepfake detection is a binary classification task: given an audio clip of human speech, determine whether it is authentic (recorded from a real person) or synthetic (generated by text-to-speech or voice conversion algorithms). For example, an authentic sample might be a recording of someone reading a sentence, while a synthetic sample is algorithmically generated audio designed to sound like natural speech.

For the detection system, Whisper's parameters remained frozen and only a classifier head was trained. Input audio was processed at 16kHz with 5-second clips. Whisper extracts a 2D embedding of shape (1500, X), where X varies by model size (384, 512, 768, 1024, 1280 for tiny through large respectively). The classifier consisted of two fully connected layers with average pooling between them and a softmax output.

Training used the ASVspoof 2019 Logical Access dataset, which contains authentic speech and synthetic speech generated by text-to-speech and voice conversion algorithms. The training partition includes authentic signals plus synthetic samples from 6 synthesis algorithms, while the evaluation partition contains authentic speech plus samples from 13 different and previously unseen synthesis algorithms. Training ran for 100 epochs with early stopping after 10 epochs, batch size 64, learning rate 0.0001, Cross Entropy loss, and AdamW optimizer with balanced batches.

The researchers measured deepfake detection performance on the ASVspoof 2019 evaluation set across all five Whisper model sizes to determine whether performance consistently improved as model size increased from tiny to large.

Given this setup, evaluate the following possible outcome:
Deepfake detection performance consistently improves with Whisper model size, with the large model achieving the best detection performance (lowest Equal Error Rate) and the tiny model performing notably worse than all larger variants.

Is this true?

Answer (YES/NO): NO